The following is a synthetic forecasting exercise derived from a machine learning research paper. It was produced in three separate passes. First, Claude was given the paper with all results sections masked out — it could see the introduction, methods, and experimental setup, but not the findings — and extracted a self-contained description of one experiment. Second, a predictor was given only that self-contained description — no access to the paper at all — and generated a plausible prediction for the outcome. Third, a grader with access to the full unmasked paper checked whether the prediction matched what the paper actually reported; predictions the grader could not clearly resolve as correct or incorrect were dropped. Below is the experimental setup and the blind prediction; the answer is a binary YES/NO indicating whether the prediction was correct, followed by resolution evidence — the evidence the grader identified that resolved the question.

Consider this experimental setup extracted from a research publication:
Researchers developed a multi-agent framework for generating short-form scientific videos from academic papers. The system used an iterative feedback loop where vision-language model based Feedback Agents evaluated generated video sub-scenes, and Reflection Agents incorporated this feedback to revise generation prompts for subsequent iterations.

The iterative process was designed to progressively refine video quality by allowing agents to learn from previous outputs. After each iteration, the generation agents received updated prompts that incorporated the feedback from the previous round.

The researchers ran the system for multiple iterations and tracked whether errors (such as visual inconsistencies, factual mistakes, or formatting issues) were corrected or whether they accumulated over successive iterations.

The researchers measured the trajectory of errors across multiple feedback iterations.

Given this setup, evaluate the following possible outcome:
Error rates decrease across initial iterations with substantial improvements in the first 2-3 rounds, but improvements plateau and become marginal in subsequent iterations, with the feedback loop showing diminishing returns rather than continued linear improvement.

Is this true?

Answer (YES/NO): NO